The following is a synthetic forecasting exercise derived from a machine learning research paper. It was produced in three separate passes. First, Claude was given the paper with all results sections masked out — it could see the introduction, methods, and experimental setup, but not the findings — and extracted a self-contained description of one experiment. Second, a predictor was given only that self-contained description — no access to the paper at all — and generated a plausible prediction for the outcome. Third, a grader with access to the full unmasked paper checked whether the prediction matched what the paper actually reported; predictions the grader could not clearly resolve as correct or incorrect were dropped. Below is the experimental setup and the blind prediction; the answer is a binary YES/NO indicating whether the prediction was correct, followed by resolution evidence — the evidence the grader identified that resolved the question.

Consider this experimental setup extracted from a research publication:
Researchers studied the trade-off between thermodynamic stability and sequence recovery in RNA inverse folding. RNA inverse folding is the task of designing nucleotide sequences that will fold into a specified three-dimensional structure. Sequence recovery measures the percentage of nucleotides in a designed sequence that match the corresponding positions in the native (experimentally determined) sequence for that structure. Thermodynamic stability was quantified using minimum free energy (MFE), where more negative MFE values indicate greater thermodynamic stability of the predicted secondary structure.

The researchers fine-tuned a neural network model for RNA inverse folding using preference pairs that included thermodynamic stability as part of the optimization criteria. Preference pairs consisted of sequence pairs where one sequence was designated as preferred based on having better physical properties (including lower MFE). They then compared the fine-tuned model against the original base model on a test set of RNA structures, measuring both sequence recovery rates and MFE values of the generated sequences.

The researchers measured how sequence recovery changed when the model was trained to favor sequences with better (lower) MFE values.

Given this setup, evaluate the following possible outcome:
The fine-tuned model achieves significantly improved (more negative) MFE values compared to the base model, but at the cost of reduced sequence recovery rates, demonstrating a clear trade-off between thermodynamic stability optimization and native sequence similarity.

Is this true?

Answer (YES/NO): YES